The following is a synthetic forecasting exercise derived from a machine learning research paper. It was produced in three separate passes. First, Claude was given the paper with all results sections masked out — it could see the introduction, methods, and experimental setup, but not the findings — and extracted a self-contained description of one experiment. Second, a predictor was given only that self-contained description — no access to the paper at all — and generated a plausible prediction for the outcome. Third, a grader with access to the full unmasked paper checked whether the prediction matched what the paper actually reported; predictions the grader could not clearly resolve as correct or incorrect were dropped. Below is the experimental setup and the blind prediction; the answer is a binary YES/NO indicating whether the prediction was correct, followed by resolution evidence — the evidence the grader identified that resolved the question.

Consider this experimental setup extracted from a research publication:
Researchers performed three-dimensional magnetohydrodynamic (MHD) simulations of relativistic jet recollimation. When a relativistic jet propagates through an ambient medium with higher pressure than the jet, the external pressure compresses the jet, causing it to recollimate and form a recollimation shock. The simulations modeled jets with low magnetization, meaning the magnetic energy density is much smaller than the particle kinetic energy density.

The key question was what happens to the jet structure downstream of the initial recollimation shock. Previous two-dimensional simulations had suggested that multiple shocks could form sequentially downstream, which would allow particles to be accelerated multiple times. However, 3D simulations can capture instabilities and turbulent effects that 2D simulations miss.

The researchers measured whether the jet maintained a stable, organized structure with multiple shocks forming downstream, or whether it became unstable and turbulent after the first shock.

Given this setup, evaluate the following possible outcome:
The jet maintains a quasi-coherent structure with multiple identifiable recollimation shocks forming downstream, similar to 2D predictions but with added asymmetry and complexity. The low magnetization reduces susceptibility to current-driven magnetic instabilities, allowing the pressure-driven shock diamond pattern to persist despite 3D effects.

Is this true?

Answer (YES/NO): NO